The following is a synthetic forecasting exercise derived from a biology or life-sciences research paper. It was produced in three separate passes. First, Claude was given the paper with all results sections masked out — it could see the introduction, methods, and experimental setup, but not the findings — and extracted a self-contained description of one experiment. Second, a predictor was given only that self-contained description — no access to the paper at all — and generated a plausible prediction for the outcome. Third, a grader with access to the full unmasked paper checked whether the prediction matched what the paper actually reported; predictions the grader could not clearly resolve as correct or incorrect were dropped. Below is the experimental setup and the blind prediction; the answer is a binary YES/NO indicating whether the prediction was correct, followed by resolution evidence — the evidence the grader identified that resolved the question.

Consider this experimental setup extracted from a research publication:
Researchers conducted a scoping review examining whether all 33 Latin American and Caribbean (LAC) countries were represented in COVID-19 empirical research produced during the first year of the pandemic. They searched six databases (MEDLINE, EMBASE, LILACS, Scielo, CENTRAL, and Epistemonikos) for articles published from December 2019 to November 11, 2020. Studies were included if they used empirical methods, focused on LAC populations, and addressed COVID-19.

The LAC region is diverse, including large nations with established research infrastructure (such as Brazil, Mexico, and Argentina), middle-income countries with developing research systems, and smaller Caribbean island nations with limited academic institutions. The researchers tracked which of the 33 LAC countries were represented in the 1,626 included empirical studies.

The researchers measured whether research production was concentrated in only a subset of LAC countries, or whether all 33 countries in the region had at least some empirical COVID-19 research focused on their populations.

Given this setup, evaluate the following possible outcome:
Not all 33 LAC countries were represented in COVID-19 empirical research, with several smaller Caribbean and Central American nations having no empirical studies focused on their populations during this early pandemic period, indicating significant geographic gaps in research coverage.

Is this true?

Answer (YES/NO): NO